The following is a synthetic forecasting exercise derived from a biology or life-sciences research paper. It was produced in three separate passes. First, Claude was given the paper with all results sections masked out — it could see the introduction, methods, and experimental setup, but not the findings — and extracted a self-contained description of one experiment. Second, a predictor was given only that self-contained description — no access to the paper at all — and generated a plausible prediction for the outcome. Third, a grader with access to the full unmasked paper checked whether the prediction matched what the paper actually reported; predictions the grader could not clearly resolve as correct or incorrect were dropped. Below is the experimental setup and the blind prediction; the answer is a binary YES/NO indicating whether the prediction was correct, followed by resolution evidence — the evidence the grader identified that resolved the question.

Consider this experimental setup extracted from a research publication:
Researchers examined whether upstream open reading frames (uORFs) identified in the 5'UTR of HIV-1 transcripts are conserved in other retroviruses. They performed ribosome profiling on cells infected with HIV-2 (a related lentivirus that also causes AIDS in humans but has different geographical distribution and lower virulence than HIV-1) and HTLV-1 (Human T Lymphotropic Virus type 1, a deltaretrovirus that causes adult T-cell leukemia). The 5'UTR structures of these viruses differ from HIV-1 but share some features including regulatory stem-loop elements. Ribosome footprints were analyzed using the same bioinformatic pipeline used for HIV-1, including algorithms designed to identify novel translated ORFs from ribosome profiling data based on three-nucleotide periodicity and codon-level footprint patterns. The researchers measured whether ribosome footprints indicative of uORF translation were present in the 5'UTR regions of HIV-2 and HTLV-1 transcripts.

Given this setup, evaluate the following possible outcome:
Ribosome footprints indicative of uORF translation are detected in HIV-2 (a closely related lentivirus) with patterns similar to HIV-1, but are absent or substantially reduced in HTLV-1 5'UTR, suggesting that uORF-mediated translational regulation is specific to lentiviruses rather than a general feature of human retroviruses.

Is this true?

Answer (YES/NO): NO